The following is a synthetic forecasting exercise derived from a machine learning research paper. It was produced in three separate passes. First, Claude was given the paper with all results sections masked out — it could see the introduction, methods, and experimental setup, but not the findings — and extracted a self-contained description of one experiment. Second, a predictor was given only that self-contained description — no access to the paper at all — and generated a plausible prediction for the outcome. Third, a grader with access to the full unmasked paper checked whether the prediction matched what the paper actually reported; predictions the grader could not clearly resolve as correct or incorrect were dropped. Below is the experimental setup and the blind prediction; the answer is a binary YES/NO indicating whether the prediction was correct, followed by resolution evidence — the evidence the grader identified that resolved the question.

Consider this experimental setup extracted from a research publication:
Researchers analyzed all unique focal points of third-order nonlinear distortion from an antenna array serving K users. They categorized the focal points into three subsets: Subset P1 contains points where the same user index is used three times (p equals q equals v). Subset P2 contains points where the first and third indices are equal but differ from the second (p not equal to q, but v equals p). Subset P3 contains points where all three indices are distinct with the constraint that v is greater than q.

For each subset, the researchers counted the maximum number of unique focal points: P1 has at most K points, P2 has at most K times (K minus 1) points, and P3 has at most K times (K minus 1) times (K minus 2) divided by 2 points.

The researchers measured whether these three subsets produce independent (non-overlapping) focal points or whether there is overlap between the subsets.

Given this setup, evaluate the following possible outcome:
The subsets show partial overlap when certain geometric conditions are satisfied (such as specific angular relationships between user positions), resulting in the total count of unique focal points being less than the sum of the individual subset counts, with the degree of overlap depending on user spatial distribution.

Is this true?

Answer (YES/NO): NO